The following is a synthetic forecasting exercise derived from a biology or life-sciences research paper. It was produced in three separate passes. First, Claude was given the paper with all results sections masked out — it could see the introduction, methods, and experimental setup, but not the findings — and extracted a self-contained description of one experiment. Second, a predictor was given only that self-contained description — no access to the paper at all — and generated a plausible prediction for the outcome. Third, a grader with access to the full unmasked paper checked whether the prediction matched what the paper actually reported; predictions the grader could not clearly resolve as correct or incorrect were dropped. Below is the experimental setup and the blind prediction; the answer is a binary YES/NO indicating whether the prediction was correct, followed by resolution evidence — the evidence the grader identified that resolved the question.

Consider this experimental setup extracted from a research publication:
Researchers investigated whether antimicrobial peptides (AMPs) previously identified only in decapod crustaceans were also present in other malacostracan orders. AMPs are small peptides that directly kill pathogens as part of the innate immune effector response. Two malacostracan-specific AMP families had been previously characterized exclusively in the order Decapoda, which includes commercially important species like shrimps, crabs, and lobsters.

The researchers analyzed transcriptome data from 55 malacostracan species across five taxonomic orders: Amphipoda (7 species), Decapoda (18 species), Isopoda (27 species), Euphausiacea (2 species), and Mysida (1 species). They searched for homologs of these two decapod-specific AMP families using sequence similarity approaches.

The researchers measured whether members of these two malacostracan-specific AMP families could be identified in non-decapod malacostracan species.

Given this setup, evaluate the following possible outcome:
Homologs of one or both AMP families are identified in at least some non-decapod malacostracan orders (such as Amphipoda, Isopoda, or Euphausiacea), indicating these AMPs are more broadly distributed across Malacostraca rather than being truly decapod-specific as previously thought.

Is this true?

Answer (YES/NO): YES